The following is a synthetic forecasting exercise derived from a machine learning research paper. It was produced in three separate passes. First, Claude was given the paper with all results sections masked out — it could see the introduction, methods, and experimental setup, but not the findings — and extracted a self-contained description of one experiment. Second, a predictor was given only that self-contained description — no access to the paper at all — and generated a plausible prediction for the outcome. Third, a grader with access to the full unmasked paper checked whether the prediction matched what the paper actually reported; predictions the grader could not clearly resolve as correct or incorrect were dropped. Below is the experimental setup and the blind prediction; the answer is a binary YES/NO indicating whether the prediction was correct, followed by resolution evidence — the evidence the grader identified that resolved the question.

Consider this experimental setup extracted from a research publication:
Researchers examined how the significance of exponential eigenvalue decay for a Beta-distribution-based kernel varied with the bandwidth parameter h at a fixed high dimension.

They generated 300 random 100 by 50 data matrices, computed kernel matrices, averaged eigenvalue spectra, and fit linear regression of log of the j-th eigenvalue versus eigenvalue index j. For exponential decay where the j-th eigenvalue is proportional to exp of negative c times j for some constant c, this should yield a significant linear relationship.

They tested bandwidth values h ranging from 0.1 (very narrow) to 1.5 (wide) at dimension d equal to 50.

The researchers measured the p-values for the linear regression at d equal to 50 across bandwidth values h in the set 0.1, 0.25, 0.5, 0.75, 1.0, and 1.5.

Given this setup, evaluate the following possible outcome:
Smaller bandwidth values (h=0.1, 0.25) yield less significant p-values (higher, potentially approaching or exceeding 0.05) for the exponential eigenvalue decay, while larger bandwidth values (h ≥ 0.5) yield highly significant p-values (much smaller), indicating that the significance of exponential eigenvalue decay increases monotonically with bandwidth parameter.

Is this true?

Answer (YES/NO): NO